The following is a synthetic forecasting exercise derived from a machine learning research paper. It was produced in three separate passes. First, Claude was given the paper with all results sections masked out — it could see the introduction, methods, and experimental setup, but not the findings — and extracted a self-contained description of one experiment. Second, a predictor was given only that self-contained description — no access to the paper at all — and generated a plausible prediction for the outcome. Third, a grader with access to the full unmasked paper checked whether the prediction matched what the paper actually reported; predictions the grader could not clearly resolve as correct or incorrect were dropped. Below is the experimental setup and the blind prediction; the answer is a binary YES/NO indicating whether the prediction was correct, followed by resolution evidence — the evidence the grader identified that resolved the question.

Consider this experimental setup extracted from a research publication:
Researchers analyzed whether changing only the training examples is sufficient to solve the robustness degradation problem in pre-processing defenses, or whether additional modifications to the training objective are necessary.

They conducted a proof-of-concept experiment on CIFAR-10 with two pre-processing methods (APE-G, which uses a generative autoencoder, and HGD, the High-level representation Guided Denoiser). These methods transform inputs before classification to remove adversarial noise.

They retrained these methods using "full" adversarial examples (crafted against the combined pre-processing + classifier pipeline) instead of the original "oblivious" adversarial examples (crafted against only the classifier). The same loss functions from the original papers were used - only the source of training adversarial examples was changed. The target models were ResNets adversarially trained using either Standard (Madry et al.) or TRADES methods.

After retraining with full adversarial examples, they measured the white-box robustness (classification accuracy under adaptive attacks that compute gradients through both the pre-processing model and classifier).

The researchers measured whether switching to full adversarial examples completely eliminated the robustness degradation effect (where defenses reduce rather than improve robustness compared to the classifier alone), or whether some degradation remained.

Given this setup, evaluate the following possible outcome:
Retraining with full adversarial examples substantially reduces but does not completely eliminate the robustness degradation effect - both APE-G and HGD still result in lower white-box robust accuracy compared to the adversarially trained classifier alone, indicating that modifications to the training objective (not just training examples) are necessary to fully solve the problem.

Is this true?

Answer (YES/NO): YES